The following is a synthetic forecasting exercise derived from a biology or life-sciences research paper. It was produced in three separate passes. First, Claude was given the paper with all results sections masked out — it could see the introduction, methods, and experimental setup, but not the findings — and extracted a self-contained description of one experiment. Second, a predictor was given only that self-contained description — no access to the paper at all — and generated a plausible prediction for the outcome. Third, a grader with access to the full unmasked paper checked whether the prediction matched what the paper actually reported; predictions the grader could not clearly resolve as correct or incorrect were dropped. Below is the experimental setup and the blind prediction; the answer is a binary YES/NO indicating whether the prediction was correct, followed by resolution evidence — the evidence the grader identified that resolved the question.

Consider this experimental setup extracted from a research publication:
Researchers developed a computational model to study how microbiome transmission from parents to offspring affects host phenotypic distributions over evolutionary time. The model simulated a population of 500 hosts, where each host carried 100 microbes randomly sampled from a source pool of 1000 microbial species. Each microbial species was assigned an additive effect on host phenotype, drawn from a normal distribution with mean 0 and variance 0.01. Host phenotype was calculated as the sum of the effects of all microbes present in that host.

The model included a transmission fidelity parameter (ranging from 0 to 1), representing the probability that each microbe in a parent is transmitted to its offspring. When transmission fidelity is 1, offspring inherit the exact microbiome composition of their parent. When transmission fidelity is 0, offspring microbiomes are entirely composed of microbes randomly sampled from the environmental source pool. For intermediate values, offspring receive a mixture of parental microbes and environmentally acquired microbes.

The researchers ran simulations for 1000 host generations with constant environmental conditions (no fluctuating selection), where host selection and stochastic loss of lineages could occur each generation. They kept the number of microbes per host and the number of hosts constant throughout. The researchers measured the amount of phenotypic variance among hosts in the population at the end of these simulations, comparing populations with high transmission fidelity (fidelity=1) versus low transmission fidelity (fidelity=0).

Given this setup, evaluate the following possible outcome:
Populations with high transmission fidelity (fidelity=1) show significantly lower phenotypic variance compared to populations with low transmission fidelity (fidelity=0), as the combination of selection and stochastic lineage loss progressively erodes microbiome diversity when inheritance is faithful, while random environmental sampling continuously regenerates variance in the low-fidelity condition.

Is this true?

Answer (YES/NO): YES